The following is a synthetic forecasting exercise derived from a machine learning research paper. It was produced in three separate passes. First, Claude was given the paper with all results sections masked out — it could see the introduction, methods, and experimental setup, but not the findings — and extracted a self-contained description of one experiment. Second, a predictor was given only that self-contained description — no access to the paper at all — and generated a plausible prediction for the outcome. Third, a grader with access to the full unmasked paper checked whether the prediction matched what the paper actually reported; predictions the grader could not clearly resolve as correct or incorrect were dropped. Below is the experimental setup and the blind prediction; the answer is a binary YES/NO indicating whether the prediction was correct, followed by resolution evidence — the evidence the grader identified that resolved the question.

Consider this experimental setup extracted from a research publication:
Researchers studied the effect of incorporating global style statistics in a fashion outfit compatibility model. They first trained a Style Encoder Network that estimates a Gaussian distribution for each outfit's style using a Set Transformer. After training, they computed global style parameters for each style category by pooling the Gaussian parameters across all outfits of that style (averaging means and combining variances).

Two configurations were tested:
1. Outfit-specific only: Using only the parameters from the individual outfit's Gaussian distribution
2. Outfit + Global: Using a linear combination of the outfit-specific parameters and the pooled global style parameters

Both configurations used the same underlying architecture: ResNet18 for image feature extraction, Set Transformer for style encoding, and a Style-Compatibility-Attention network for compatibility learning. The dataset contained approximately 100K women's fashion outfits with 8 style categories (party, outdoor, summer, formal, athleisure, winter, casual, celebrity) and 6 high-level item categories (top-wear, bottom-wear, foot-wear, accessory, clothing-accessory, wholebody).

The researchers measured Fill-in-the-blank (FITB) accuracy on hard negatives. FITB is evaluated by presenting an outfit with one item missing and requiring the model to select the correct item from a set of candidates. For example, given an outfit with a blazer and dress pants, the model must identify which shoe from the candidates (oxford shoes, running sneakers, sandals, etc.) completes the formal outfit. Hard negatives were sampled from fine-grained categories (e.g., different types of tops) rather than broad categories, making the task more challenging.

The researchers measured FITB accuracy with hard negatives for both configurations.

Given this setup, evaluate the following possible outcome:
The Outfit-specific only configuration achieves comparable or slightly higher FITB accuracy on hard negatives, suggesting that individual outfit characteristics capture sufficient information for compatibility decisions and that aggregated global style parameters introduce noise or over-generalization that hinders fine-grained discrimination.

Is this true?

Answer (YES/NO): YES